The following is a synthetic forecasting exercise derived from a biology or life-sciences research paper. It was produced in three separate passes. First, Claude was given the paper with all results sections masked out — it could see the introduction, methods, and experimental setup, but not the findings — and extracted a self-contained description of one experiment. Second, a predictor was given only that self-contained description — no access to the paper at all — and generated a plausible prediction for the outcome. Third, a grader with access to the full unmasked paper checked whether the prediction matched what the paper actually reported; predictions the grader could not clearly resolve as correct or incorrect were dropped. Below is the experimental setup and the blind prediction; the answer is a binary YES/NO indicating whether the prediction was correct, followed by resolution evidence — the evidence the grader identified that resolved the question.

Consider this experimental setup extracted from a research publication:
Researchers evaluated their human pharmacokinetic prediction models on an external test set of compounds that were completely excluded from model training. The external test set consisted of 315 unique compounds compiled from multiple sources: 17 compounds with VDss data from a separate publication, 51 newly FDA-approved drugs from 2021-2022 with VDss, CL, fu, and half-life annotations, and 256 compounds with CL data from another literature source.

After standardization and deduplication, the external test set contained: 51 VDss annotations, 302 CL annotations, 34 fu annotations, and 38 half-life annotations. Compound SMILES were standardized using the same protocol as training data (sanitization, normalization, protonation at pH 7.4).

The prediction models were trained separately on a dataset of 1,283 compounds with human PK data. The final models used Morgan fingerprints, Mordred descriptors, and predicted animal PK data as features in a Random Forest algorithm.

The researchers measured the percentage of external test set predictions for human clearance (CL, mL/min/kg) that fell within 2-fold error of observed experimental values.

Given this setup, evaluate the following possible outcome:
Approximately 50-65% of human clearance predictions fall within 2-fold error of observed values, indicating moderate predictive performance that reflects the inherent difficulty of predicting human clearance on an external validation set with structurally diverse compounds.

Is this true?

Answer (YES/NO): NO